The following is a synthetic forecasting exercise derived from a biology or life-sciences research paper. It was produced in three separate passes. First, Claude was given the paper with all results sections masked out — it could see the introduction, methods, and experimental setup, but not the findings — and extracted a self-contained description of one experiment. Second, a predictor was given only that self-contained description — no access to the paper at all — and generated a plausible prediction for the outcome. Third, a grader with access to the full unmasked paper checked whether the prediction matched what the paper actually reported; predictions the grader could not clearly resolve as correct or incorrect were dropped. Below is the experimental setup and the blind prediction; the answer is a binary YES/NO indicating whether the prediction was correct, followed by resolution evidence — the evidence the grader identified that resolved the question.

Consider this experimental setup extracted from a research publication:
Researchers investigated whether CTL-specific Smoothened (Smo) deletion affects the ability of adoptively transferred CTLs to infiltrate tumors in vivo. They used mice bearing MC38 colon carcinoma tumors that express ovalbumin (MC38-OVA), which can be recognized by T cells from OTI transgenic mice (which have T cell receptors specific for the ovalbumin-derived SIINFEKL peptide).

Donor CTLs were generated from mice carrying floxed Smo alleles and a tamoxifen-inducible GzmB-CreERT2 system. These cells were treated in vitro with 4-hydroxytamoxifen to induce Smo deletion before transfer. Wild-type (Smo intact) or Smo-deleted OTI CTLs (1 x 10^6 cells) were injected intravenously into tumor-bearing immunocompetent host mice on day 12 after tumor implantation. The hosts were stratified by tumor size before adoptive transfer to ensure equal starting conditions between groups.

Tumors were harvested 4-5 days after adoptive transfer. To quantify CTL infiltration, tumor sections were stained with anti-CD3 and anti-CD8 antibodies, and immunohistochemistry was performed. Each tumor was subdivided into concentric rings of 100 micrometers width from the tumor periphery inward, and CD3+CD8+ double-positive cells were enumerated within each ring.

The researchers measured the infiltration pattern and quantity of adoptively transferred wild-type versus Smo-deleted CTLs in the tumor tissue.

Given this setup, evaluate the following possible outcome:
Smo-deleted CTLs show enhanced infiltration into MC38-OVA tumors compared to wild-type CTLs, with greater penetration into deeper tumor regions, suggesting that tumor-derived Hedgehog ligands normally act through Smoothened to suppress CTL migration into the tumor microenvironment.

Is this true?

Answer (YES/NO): NO